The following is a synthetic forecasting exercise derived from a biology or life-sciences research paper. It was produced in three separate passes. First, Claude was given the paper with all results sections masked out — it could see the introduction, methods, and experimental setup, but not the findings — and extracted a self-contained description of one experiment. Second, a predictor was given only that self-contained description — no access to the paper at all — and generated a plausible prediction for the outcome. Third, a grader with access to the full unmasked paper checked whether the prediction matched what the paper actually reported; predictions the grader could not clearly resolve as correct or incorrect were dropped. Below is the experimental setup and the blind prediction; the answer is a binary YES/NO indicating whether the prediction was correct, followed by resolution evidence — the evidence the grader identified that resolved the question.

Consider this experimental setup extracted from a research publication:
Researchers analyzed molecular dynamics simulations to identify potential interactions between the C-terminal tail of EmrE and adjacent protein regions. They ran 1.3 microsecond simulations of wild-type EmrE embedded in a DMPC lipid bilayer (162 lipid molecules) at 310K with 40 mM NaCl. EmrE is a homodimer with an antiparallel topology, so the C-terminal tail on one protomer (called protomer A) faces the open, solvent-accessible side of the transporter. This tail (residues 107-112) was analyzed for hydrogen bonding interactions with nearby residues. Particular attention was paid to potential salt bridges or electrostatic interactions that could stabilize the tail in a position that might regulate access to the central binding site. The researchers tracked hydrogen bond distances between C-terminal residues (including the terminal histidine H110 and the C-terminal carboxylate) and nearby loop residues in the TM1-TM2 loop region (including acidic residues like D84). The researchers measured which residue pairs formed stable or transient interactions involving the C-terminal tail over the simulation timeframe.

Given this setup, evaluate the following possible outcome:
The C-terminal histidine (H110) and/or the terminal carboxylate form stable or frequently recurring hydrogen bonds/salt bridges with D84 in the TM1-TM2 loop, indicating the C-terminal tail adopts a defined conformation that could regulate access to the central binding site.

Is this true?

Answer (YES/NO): NO